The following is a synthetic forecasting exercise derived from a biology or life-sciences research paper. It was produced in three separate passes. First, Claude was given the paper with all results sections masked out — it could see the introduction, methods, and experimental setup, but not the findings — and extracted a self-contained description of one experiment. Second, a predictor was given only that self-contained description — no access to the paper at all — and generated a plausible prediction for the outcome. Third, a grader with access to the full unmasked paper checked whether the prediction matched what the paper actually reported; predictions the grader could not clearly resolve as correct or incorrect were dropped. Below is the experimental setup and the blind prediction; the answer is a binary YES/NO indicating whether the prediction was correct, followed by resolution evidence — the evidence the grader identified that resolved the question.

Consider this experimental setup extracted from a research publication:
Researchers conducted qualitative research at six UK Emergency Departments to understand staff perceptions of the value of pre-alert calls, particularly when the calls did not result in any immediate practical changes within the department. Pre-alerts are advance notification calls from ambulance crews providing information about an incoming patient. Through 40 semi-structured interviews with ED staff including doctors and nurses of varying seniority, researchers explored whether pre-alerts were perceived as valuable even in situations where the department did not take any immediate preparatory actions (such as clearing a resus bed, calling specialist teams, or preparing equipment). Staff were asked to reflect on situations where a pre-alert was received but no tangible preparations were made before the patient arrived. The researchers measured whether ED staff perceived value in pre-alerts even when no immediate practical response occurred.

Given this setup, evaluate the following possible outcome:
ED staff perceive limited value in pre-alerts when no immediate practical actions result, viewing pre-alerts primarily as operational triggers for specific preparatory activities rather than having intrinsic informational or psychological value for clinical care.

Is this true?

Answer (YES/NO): NO